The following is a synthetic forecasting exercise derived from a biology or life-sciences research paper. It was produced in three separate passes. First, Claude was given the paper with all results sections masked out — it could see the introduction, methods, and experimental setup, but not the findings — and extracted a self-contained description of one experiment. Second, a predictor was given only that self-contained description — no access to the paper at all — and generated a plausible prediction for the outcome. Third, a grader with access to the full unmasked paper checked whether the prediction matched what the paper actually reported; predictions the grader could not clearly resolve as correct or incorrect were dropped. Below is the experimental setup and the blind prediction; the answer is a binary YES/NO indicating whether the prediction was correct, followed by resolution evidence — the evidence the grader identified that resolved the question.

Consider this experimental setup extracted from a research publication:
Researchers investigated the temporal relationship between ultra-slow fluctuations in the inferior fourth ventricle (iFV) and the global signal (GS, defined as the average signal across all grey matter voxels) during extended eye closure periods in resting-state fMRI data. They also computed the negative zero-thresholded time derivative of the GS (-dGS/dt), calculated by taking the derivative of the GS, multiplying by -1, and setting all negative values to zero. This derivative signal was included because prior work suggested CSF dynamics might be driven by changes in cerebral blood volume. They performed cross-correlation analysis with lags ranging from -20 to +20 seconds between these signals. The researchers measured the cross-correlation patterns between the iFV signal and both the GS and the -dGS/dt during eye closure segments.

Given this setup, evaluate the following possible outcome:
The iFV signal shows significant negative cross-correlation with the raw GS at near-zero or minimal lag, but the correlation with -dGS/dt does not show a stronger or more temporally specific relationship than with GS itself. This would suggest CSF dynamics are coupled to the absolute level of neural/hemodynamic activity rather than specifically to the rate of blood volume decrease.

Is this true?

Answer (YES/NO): NO